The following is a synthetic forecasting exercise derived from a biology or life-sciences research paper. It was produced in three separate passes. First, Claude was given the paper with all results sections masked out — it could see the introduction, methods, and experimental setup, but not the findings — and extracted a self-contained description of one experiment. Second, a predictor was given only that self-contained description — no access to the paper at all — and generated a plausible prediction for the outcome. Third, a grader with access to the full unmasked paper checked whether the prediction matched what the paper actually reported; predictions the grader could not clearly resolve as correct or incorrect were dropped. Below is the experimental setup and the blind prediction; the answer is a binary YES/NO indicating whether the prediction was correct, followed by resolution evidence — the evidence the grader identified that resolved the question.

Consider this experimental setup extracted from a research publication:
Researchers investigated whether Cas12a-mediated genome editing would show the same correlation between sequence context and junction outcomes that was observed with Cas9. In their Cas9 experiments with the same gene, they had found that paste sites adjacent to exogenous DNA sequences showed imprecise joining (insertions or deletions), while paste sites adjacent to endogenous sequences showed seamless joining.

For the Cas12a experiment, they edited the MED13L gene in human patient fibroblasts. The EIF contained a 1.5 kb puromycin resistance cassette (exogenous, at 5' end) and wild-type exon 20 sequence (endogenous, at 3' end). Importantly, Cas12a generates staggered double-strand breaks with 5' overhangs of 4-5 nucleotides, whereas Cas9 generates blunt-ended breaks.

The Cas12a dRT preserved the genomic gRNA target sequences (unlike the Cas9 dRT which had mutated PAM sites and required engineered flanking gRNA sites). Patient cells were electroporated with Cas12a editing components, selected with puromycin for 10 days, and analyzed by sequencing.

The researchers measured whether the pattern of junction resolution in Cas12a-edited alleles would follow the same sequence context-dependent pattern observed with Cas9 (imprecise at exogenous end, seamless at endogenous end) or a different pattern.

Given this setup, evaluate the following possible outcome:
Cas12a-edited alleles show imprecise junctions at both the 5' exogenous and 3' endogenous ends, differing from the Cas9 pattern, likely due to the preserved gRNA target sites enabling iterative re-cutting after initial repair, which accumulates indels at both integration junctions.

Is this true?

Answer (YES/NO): NO